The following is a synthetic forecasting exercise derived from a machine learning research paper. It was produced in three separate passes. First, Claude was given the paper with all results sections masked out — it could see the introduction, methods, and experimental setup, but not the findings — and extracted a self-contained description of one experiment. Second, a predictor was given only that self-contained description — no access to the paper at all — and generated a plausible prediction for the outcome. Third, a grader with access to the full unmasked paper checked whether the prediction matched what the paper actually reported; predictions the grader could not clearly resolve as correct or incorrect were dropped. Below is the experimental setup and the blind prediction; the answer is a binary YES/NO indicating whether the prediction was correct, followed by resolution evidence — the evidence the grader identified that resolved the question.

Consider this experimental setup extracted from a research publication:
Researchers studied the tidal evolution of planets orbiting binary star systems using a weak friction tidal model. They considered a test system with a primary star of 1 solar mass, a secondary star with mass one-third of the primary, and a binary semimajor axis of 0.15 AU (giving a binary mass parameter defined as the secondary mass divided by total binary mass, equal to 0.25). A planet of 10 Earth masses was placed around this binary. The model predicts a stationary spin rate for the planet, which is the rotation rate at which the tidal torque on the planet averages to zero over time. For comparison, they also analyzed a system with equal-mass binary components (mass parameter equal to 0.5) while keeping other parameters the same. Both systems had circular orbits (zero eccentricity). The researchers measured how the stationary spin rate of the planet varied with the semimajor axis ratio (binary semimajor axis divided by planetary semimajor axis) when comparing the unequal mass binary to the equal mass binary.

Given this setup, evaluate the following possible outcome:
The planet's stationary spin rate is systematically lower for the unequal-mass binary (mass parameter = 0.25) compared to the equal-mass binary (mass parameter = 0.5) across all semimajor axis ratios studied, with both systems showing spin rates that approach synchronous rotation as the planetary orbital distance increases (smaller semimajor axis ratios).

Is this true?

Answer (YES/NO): NO